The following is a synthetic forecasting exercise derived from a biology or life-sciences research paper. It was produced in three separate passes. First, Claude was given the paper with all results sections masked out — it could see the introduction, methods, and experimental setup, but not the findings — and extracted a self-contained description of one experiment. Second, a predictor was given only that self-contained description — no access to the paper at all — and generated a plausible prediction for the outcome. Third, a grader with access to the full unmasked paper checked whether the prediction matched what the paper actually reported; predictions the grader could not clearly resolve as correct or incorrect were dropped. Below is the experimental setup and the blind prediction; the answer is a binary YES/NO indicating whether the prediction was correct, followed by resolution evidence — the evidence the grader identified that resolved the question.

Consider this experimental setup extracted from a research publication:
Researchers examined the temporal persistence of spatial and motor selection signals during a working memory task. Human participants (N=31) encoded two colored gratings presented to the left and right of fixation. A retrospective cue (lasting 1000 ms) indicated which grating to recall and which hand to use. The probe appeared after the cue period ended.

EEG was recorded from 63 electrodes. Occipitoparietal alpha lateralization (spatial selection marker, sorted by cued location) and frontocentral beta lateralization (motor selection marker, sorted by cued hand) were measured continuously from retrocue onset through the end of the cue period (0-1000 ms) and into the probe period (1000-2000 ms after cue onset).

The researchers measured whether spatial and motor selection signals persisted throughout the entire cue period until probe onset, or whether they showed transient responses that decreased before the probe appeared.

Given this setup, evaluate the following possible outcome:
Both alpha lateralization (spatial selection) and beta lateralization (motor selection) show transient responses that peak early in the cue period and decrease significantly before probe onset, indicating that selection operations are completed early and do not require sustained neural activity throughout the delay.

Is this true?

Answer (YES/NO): NO